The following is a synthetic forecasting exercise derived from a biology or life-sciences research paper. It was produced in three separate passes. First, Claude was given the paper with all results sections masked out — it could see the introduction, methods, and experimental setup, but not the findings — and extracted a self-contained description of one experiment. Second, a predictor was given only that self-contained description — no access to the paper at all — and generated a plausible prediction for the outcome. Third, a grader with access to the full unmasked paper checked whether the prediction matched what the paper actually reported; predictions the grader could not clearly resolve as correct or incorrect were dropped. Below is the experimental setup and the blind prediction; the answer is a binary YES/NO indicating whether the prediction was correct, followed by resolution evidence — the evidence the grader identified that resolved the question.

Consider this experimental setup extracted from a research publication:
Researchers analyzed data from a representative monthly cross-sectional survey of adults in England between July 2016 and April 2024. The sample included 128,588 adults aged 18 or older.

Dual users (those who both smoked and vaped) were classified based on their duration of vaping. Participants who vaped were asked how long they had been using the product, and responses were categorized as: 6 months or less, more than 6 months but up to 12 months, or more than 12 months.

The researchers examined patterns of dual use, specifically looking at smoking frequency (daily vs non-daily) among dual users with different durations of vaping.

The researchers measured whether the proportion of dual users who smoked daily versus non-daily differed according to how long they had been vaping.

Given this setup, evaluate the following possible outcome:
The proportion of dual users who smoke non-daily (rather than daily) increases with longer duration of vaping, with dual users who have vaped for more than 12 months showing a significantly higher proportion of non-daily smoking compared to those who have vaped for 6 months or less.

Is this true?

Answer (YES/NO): YES